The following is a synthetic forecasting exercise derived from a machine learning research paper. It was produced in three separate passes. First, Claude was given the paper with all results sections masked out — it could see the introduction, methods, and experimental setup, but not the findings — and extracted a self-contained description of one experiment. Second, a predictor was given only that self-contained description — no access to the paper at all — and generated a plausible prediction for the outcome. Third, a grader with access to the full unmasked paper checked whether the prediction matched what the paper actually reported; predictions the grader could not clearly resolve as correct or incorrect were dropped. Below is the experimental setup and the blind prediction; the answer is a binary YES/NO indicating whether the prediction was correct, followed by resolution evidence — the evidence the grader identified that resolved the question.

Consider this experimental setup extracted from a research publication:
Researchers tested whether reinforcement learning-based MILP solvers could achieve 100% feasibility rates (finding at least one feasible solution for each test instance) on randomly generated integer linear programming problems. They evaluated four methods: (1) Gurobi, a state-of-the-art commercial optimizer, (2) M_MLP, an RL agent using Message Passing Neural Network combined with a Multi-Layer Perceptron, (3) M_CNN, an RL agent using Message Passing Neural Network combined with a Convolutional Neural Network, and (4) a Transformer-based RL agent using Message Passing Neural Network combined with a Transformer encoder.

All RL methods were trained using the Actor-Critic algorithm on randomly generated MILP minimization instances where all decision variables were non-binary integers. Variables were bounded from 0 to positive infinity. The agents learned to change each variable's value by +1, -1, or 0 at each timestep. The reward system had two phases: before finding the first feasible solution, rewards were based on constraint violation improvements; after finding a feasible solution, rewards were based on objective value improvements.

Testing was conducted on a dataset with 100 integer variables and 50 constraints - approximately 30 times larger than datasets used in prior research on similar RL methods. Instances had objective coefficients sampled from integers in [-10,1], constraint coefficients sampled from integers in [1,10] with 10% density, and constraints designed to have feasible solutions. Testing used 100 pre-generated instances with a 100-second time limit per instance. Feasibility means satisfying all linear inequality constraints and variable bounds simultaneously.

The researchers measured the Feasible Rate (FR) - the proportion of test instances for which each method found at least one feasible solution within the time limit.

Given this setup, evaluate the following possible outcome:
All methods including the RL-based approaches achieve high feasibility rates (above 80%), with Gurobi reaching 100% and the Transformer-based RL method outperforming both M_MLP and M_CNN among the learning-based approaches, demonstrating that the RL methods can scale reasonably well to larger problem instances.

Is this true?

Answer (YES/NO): NO